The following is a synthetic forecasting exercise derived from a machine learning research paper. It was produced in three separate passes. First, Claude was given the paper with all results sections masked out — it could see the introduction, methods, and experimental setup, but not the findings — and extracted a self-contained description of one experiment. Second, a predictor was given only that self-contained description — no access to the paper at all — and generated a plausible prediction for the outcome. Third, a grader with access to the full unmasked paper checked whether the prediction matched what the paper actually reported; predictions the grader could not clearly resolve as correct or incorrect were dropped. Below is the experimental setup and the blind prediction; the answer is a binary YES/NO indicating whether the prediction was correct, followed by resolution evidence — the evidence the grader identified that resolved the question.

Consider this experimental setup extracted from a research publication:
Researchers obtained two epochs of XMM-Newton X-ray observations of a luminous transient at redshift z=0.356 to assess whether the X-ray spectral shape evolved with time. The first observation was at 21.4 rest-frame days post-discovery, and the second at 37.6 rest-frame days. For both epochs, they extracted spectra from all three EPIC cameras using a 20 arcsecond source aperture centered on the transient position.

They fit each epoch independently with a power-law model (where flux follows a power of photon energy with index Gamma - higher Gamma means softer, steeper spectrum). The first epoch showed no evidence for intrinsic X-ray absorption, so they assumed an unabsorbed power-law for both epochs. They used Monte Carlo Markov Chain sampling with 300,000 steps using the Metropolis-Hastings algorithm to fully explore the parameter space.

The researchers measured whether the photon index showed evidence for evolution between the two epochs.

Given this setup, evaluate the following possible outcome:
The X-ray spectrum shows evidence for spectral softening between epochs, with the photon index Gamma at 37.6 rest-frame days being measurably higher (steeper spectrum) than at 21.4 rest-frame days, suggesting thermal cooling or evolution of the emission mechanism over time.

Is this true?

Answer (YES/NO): YES